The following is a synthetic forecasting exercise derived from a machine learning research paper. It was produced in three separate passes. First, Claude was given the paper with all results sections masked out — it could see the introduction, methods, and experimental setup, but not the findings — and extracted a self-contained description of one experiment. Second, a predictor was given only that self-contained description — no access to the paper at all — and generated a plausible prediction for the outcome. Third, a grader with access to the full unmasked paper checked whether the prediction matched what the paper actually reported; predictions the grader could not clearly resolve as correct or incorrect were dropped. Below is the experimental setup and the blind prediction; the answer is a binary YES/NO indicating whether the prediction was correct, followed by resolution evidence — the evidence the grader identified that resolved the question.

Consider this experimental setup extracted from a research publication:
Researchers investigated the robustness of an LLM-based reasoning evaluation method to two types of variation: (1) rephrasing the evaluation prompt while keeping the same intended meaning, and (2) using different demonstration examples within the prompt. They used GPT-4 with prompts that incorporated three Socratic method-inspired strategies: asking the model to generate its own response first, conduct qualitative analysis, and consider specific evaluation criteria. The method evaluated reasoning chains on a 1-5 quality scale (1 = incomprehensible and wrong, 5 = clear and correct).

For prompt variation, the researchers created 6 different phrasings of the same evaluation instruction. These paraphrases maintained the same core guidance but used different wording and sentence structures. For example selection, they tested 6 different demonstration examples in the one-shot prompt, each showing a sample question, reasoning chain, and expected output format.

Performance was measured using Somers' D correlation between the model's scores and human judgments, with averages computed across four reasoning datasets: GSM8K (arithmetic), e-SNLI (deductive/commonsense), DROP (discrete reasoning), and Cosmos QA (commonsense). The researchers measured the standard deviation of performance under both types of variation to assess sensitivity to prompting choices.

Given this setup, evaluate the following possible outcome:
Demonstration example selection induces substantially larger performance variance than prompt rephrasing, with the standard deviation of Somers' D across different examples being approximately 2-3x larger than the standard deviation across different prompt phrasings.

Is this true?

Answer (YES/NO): NO